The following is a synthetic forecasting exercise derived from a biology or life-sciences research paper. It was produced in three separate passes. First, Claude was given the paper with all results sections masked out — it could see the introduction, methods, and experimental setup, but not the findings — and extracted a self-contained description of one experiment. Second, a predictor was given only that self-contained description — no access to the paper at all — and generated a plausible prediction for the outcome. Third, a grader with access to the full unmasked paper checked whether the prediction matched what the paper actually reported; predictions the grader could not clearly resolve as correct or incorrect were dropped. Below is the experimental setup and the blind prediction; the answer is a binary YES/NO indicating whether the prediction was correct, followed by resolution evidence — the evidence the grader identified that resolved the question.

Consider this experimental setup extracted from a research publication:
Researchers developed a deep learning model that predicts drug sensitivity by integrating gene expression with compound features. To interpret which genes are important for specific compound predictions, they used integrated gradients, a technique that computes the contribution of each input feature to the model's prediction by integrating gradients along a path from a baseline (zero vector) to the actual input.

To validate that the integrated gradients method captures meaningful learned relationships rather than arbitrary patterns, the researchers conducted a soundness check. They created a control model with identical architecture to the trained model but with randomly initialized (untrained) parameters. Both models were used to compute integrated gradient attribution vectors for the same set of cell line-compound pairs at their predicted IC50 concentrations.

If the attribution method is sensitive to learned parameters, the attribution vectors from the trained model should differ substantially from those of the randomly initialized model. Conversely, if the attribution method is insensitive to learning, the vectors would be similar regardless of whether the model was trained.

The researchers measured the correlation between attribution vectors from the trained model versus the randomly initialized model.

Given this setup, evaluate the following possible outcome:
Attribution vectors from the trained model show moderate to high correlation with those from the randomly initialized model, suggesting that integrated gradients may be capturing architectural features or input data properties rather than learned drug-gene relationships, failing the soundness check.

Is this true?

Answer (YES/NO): NO